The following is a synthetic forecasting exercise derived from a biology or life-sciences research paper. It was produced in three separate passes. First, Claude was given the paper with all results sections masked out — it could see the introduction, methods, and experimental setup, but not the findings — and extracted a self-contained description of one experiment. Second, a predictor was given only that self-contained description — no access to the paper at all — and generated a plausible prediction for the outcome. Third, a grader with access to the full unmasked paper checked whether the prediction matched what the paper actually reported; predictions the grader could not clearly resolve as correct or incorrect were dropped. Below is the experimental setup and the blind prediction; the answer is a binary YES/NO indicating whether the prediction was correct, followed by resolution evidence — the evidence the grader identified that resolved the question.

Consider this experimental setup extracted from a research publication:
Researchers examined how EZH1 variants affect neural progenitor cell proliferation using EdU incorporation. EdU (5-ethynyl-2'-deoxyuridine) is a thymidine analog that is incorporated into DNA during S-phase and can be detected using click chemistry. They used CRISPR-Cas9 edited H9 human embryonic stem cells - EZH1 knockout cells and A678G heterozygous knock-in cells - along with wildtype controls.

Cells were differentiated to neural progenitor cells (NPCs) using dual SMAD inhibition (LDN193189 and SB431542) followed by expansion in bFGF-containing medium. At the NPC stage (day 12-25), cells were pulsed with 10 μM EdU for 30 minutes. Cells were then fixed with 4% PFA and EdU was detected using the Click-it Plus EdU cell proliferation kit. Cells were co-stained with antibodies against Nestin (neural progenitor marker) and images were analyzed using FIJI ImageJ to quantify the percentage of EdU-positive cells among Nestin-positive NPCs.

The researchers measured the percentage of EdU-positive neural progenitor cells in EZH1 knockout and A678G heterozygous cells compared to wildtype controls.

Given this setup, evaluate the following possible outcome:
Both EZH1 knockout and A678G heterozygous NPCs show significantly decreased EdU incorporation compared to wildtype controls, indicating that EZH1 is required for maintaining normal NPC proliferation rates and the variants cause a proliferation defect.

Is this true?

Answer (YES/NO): NO